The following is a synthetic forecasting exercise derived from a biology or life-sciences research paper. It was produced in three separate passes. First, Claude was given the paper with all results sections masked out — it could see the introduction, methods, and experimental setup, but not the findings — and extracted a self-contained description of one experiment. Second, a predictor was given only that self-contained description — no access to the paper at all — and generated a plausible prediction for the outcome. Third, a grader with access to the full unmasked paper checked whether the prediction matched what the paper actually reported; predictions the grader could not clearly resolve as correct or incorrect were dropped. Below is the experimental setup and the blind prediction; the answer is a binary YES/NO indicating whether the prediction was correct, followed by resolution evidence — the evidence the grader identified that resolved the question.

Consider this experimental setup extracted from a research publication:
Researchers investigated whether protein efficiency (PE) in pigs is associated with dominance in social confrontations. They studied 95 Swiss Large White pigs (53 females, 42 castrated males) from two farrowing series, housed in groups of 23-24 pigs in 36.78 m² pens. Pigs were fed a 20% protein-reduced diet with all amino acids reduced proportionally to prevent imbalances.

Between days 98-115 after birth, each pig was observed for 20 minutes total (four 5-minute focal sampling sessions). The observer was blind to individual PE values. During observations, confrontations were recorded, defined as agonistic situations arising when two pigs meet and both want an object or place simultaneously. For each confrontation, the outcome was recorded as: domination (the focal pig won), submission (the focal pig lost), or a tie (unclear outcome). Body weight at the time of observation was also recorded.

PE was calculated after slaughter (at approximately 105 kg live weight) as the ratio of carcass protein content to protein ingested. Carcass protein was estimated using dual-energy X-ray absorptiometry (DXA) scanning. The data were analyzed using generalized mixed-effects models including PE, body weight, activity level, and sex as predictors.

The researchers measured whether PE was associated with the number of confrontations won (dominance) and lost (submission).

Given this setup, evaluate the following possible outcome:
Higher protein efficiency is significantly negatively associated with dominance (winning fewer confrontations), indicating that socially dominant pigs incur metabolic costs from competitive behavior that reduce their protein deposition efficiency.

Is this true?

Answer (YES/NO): NO